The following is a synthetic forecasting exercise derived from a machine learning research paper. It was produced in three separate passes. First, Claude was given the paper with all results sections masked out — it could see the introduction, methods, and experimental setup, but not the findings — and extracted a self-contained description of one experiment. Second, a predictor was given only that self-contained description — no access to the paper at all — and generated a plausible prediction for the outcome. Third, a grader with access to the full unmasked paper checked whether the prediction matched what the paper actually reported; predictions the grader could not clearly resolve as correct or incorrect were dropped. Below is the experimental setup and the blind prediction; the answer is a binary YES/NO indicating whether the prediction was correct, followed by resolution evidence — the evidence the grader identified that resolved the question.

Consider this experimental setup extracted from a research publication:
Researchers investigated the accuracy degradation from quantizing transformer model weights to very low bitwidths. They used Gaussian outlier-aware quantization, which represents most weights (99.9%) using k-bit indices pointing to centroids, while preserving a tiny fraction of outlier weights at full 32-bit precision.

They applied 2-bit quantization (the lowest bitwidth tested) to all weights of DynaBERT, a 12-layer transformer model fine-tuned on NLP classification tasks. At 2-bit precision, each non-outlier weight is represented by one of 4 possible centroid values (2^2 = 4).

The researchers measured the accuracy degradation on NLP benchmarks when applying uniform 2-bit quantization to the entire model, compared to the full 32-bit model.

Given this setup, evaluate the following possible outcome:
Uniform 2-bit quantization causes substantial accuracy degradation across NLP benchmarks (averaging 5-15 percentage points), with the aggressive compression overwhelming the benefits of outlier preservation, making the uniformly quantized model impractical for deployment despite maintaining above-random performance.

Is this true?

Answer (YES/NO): YES